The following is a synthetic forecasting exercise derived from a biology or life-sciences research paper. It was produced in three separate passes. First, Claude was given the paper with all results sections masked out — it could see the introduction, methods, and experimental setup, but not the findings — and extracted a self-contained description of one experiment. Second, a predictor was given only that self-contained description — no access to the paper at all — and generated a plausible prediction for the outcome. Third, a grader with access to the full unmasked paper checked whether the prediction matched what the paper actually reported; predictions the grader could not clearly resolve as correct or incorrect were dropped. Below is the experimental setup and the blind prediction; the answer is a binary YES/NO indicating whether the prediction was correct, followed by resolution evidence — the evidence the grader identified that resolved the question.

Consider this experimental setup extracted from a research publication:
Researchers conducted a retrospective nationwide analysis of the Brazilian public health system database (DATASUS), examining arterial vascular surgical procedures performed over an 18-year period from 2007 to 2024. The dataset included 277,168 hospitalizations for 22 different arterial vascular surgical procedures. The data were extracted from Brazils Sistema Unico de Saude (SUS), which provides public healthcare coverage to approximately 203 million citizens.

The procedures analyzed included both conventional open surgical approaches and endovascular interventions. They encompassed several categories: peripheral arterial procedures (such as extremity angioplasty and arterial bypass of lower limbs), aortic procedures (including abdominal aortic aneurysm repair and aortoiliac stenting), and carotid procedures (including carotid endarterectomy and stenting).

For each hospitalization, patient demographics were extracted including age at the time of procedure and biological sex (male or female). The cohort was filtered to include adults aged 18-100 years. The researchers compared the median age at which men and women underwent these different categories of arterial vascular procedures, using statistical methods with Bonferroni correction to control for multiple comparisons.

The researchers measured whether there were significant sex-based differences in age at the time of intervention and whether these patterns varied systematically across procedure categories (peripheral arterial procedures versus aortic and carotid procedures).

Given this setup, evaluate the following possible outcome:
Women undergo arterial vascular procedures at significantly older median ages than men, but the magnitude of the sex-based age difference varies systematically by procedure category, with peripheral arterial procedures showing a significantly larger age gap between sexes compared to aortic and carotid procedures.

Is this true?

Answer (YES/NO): NO